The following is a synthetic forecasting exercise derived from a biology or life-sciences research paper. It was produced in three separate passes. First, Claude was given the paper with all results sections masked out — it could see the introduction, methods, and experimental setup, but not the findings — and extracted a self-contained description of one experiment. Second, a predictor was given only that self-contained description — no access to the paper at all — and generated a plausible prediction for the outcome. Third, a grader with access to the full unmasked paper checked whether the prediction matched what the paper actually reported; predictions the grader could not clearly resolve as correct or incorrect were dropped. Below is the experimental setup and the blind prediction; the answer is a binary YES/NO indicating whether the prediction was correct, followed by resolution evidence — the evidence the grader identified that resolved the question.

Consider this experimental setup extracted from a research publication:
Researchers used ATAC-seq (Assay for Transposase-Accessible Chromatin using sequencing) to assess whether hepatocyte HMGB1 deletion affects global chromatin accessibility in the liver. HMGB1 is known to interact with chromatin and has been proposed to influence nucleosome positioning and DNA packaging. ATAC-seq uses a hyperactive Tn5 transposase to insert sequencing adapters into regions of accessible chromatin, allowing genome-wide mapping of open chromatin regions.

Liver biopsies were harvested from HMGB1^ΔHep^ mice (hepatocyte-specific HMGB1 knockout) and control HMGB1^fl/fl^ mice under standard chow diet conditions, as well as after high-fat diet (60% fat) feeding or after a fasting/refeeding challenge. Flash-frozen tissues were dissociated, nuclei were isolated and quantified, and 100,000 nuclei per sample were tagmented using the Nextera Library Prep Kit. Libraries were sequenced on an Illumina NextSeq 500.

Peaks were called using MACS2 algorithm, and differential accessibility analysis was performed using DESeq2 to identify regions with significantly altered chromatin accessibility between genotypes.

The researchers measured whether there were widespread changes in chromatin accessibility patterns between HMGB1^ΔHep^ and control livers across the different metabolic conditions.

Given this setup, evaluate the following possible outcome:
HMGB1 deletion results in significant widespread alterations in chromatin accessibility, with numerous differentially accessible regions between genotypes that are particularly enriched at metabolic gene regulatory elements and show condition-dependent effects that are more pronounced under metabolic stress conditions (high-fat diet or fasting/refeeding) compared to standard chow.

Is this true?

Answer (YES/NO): NO